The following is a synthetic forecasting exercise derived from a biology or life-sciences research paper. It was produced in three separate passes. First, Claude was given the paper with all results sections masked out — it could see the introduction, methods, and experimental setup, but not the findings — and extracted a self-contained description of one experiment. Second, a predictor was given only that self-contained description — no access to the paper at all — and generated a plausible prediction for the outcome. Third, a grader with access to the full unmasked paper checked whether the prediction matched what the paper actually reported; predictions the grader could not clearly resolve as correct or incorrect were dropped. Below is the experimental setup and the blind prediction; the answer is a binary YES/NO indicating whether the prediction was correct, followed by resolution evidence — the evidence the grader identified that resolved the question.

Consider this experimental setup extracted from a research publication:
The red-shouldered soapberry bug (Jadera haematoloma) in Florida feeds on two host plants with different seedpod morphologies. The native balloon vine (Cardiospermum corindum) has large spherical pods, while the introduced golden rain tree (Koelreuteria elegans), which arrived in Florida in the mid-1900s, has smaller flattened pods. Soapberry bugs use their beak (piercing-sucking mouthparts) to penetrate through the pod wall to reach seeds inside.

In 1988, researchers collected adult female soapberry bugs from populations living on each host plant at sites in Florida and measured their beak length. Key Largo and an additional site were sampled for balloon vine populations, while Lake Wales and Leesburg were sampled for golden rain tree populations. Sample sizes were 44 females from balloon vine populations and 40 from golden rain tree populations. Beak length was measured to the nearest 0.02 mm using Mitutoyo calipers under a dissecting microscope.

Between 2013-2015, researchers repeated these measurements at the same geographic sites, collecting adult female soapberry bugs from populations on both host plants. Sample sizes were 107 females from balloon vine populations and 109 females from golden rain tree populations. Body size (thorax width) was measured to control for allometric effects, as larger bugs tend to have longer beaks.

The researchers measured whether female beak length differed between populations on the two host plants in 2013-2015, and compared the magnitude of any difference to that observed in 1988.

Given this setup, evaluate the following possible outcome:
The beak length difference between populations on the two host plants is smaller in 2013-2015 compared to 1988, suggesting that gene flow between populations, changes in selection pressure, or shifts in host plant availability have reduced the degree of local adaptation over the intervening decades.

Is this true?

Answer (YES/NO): YES